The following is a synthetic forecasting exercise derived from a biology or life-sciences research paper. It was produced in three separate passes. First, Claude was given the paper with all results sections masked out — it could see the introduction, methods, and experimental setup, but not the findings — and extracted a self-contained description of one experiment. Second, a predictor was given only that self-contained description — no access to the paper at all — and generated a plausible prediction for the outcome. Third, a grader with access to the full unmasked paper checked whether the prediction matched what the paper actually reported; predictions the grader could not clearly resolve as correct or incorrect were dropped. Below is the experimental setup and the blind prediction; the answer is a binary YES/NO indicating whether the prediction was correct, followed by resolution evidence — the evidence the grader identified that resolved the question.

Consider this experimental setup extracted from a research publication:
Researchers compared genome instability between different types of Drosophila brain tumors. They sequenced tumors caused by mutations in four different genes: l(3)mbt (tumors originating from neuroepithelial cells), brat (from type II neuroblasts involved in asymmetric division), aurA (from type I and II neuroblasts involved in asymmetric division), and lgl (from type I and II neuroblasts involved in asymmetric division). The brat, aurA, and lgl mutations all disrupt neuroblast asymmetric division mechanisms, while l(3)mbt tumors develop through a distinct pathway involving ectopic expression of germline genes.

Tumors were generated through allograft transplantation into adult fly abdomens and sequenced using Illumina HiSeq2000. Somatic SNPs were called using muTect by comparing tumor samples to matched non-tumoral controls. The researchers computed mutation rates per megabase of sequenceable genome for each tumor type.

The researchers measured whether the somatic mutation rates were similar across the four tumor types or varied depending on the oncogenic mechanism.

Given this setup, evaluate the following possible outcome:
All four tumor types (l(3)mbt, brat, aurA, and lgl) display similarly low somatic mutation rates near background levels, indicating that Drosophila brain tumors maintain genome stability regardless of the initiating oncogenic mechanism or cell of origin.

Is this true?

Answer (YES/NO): NO